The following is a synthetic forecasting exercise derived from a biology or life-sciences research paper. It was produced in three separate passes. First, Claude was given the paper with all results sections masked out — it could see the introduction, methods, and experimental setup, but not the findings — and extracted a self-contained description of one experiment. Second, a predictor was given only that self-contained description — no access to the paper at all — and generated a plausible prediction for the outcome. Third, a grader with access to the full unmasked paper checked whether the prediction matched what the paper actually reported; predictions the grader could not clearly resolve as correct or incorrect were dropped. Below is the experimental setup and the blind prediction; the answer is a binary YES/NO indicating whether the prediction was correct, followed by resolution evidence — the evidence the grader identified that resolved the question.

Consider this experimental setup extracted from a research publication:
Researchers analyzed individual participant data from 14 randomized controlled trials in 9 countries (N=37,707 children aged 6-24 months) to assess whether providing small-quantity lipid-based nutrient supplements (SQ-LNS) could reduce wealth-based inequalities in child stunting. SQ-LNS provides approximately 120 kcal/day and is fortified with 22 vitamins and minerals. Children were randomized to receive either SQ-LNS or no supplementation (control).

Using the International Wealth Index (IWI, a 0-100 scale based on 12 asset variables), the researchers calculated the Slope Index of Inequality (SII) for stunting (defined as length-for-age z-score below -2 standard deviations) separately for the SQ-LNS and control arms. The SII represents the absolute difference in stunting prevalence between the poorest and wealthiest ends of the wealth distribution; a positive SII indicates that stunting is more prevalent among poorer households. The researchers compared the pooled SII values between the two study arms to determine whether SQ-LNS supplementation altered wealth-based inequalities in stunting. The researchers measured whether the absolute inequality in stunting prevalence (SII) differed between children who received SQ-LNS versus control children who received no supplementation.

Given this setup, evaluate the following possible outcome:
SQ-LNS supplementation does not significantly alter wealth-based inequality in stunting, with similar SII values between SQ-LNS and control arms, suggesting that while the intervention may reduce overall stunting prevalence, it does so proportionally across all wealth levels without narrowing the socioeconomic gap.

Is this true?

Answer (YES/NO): YES